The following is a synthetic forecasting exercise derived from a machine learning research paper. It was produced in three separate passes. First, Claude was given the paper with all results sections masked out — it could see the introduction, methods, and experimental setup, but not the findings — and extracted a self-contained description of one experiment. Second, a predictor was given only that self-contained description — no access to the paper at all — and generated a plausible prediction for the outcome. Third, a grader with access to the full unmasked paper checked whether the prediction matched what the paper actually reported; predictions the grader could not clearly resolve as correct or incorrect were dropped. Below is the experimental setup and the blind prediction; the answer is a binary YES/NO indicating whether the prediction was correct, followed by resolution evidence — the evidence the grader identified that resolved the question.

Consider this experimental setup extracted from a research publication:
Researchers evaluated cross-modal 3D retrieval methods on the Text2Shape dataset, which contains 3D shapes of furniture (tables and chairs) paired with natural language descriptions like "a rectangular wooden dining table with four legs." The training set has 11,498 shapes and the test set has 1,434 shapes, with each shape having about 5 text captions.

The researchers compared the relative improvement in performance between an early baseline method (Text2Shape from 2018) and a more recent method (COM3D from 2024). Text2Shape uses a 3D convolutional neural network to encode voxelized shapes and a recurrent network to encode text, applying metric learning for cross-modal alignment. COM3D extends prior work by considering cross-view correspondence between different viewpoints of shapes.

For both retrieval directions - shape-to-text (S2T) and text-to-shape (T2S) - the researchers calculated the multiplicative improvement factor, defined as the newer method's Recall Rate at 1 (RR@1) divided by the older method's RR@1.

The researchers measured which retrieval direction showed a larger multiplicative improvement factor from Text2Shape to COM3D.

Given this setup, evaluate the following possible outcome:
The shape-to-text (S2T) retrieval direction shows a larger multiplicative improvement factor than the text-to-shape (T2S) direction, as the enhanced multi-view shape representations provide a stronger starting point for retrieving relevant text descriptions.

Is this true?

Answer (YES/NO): NO